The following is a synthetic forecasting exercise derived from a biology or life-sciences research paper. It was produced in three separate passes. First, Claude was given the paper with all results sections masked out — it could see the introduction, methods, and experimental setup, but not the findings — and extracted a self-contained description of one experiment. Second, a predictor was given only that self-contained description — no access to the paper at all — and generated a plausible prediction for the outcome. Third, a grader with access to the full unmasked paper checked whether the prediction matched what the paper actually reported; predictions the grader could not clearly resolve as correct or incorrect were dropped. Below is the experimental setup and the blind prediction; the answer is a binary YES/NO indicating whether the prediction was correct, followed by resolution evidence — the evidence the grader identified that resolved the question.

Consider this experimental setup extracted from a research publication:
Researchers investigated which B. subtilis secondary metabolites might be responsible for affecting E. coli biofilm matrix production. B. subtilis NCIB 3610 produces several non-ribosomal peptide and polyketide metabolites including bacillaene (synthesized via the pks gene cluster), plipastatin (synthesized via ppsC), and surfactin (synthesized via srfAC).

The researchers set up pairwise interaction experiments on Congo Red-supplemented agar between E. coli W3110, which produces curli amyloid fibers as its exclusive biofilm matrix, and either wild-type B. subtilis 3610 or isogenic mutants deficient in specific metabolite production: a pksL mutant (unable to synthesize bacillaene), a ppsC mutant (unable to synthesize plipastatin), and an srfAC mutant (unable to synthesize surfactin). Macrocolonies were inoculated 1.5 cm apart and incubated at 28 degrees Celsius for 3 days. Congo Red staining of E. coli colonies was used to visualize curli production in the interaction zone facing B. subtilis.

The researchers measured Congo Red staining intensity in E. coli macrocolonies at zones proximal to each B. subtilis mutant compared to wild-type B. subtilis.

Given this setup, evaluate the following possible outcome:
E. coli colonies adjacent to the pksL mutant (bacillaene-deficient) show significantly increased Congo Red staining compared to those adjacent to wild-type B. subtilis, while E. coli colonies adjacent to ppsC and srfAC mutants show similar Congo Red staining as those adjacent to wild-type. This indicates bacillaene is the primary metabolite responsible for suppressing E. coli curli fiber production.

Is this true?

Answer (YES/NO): YES